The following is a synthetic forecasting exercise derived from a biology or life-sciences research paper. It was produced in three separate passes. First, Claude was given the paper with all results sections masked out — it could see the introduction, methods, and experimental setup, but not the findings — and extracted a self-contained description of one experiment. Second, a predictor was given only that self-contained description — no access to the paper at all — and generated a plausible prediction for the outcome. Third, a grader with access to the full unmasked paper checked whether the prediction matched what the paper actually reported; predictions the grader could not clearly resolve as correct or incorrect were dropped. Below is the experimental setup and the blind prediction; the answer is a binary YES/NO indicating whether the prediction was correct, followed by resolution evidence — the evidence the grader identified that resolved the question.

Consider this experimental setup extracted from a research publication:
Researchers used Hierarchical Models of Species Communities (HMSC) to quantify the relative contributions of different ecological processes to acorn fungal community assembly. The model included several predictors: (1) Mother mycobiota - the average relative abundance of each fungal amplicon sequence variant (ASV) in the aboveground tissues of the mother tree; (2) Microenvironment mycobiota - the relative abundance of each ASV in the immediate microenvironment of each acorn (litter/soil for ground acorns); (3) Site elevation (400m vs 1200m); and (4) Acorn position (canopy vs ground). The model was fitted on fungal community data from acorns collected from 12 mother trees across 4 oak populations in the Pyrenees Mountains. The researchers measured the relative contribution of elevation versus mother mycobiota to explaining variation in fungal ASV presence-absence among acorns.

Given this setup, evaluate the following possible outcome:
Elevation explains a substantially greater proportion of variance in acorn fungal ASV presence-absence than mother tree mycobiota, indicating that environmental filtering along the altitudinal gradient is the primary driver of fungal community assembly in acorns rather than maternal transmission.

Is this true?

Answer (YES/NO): NO